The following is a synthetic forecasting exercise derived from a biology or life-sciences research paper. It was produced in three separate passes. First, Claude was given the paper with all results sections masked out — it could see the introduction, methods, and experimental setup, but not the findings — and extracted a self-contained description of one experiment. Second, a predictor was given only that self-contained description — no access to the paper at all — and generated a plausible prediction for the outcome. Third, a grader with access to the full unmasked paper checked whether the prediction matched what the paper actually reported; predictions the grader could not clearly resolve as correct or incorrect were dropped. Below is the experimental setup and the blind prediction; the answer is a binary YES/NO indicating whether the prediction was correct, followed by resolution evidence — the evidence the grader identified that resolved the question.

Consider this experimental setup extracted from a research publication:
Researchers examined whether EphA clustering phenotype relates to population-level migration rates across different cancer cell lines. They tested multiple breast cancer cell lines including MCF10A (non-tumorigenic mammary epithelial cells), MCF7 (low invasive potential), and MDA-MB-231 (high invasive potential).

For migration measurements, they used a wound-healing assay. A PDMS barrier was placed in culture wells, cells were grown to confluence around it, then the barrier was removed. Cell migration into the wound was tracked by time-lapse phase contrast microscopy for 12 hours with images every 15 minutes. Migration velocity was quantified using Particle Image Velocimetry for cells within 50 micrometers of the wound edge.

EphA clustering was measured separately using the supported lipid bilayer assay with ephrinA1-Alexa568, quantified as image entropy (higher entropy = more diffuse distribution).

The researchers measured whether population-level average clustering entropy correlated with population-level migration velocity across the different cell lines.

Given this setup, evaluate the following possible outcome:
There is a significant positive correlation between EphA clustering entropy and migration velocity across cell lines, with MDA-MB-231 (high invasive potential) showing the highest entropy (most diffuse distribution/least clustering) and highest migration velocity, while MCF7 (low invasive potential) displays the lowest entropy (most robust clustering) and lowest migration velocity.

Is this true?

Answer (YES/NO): NO